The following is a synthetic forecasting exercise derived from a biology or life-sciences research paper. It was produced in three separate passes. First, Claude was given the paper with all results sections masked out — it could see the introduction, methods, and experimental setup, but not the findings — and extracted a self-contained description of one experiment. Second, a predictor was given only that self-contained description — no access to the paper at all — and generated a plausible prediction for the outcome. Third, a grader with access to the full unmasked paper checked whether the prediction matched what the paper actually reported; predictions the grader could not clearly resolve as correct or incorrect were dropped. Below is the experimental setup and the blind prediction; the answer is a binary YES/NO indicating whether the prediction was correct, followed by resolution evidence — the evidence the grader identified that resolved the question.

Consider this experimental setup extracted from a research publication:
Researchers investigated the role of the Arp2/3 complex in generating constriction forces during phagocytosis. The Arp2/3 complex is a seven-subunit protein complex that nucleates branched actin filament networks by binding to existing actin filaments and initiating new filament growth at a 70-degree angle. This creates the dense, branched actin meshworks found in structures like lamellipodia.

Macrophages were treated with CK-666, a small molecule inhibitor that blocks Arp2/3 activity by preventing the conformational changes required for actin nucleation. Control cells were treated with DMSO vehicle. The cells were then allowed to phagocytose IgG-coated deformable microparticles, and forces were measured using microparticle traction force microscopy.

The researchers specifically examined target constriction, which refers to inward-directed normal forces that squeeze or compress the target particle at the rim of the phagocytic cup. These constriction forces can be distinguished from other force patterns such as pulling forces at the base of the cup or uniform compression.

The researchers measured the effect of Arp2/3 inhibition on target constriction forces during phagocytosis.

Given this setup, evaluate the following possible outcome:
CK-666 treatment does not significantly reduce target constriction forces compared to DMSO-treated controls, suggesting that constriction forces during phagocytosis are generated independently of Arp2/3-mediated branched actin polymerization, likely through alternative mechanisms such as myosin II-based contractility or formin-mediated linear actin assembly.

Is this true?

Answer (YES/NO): NO